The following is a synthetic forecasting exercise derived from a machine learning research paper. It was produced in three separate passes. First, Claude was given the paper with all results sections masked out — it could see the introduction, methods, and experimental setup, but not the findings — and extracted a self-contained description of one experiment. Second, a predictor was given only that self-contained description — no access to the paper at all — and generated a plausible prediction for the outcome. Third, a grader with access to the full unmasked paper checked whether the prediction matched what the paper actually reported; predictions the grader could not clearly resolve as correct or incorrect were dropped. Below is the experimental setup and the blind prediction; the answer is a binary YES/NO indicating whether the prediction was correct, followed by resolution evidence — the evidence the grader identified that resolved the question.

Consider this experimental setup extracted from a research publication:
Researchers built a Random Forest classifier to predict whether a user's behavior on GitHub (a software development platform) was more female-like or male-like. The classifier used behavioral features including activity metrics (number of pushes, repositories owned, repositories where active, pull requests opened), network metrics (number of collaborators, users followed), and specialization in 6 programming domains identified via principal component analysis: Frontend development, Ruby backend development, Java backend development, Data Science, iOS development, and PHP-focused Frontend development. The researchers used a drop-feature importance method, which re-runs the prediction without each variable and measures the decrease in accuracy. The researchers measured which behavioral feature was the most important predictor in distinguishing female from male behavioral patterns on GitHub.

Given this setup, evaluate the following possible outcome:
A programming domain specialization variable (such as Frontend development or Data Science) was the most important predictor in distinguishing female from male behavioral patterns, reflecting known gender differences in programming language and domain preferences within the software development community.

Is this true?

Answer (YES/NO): YES